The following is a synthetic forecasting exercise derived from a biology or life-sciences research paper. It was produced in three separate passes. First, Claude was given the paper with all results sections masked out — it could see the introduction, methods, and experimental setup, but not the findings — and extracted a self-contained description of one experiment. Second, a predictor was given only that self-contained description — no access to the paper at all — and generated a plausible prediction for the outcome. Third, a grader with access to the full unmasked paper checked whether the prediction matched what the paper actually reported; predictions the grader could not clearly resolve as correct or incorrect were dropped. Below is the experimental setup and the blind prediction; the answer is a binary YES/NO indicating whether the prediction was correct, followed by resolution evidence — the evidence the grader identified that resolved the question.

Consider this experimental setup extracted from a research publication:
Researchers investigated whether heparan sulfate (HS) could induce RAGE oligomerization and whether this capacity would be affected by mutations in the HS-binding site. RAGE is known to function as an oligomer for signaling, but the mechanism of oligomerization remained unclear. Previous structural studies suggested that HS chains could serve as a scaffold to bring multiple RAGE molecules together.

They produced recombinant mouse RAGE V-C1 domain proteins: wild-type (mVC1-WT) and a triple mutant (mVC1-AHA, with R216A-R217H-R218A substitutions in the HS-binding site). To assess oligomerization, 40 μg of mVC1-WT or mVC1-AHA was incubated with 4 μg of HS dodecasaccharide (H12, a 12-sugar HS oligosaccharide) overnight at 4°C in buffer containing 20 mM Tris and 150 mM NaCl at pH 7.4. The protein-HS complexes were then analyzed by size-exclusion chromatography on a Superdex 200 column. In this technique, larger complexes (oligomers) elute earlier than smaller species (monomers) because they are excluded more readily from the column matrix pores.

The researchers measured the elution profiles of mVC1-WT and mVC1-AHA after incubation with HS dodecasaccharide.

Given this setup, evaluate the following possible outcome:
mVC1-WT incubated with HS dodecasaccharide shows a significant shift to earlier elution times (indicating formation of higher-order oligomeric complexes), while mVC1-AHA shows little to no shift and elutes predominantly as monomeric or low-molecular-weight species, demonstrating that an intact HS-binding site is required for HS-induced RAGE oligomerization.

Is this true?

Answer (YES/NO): YES